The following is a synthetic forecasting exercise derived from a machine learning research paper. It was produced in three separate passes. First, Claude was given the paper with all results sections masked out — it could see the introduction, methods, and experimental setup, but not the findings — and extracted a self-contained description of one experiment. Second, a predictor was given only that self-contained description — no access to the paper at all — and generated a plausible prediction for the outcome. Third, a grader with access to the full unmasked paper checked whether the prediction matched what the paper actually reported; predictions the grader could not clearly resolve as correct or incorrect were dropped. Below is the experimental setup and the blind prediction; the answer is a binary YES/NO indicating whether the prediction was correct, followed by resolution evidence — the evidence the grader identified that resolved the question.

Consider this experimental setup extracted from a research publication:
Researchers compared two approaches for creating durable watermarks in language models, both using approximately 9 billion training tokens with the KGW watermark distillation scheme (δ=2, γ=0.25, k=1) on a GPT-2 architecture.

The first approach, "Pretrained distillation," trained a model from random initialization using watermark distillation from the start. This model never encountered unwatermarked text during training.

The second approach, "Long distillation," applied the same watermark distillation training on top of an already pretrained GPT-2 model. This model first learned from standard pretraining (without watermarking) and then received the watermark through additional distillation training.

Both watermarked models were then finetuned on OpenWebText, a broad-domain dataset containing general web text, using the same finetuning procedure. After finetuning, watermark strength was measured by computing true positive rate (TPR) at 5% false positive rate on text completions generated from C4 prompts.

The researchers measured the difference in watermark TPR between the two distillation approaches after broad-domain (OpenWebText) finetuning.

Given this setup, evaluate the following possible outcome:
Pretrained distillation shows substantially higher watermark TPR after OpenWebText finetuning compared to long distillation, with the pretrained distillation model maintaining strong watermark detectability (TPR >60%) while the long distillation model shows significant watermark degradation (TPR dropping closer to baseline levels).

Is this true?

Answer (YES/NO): NO